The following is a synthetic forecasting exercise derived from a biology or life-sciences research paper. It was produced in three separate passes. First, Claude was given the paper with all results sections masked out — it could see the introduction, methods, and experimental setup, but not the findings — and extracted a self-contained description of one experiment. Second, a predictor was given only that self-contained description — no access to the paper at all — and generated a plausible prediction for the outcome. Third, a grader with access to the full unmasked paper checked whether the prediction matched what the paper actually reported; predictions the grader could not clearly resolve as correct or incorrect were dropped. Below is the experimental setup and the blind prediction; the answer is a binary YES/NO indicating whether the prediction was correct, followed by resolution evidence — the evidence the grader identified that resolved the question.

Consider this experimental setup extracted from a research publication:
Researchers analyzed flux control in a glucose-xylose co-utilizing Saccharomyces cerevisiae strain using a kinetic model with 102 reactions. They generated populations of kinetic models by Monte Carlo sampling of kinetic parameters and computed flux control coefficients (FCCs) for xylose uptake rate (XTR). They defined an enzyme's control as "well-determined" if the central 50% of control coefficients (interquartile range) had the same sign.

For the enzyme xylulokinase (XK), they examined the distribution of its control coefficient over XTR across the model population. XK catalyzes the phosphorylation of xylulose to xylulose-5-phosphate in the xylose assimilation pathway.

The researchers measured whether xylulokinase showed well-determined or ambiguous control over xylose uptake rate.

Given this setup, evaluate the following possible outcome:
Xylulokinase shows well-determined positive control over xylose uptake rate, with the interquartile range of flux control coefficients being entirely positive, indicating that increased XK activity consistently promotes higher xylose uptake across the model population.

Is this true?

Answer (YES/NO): NO